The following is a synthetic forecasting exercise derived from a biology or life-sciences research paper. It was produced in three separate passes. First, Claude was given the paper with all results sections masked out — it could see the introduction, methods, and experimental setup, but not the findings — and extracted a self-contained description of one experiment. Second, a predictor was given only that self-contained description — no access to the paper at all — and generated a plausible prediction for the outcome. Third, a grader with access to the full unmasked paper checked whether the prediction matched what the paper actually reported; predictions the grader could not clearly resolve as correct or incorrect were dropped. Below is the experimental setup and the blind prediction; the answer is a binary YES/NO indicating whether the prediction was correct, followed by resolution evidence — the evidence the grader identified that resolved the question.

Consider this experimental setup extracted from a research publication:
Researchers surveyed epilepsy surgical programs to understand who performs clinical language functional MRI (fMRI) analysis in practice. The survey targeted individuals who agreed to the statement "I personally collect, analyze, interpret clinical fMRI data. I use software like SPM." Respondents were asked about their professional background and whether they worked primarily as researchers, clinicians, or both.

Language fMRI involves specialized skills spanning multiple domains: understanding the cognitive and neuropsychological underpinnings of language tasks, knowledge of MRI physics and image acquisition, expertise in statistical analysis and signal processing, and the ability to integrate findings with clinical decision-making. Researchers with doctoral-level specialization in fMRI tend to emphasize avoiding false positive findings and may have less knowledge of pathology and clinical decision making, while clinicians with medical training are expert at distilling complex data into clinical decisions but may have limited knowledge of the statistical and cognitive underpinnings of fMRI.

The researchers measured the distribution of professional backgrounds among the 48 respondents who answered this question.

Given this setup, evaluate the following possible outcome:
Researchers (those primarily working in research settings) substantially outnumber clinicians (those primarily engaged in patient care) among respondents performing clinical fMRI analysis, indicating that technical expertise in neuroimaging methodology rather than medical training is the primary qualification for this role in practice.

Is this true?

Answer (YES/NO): NO